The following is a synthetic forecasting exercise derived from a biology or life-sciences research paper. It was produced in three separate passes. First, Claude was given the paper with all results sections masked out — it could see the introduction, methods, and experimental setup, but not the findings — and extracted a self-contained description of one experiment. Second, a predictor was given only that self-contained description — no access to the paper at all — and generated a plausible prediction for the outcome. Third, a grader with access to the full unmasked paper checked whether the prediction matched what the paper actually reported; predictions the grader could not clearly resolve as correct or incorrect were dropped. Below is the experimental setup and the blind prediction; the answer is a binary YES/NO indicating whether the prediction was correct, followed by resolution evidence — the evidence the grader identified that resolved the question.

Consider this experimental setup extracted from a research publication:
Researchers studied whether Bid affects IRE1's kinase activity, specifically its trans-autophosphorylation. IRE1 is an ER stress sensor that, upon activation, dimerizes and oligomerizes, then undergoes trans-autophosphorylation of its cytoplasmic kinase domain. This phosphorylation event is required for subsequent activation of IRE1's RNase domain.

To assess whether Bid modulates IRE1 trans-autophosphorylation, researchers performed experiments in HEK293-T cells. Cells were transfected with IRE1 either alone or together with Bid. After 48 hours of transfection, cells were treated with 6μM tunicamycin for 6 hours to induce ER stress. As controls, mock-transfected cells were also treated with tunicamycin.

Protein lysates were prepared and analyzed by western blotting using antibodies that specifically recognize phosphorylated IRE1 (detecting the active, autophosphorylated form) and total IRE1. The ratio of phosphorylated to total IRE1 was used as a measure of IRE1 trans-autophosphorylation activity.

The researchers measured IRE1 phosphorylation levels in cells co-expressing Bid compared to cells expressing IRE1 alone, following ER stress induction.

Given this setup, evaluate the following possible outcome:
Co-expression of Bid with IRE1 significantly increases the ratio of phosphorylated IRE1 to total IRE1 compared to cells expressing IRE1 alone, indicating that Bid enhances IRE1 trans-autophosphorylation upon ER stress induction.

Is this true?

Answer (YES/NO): NO